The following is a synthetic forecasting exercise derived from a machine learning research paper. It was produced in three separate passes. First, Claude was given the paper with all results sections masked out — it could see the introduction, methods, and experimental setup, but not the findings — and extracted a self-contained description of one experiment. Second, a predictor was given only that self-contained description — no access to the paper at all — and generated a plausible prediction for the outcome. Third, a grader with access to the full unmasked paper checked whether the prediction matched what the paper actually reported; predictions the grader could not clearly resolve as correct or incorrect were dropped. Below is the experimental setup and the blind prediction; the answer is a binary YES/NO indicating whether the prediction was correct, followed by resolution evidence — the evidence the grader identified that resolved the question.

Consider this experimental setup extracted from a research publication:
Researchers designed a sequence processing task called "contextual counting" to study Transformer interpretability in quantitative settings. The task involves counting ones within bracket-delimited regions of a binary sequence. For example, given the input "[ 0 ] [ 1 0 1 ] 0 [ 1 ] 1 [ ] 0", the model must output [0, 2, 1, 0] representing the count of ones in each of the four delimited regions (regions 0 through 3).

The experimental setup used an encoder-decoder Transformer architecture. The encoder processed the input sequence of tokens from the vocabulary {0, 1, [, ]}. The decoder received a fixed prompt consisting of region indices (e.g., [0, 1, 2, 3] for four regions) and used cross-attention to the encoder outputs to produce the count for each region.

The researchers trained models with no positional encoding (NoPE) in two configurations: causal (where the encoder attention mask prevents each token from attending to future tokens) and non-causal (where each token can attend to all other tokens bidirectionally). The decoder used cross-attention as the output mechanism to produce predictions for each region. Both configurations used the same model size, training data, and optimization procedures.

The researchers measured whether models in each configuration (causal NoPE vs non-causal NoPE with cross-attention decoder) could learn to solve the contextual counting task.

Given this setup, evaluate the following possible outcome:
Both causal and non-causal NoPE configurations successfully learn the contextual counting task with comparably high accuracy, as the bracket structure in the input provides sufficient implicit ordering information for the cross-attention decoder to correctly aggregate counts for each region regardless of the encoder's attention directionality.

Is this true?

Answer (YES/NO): NO